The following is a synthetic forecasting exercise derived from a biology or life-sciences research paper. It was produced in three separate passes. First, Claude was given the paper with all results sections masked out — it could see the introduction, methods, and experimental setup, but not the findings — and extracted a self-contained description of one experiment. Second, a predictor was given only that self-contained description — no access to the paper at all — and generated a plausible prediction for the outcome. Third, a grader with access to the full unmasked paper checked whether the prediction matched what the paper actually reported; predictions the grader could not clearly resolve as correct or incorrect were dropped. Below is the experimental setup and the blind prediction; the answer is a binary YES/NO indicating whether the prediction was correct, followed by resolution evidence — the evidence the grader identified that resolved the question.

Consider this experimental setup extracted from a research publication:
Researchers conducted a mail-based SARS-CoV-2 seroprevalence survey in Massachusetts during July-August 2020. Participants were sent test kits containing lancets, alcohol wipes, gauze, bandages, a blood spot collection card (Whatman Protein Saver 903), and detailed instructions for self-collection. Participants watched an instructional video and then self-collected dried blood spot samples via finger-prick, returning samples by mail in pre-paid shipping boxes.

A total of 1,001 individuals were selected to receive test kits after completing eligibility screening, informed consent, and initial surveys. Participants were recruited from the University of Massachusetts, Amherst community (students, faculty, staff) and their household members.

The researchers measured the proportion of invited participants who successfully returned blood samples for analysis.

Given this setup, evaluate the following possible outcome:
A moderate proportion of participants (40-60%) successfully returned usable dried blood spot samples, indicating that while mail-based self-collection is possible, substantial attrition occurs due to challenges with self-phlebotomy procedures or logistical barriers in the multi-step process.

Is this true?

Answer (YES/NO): NO